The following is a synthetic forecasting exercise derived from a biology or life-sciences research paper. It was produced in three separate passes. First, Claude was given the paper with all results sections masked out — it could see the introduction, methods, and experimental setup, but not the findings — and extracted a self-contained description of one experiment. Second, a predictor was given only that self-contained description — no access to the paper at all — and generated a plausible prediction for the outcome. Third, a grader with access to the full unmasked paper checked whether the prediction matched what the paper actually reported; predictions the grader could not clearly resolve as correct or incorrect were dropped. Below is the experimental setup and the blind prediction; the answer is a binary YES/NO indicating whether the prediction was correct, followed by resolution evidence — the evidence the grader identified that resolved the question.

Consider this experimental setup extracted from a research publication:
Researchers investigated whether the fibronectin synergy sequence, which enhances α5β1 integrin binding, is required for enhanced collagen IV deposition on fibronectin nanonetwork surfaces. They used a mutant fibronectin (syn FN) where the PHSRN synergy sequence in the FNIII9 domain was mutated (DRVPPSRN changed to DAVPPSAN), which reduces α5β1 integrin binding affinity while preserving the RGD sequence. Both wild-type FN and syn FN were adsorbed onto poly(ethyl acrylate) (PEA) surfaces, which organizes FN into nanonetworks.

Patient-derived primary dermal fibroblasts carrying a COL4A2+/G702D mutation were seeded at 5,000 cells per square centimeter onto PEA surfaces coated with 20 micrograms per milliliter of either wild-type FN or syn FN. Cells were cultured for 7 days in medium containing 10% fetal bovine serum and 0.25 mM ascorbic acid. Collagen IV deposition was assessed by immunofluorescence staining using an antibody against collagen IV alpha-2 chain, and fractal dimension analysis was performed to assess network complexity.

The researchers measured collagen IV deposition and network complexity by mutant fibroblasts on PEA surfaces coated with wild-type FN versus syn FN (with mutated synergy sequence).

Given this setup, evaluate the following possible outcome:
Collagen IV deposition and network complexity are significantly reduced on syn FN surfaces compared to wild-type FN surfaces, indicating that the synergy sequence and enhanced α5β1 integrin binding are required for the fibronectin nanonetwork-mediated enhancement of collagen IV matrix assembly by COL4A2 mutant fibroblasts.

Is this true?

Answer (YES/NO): YES